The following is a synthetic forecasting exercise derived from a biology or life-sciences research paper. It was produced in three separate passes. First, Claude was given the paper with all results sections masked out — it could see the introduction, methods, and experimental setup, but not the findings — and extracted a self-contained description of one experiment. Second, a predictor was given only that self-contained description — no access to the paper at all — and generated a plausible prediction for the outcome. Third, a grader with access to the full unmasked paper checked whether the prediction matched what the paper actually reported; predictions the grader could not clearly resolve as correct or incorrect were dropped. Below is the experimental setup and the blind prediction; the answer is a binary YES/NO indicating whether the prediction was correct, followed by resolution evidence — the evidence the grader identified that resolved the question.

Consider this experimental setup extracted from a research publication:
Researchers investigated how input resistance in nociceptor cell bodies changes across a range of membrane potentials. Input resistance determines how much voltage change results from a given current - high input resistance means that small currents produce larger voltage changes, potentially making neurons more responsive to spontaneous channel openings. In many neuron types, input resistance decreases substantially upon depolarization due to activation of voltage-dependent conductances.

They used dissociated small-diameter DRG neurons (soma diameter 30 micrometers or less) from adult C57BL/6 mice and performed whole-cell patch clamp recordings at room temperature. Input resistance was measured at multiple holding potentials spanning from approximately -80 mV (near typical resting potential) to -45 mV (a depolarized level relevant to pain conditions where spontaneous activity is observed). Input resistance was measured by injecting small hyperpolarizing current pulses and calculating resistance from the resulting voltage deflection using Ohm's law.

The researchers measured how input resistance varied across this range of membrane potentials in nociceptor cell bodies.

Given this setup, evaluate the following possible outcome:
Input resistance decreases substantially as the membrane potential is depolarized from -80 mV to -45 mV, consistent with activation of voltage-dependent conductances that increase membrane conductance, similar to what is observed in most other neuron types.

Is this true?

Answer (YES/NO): NO